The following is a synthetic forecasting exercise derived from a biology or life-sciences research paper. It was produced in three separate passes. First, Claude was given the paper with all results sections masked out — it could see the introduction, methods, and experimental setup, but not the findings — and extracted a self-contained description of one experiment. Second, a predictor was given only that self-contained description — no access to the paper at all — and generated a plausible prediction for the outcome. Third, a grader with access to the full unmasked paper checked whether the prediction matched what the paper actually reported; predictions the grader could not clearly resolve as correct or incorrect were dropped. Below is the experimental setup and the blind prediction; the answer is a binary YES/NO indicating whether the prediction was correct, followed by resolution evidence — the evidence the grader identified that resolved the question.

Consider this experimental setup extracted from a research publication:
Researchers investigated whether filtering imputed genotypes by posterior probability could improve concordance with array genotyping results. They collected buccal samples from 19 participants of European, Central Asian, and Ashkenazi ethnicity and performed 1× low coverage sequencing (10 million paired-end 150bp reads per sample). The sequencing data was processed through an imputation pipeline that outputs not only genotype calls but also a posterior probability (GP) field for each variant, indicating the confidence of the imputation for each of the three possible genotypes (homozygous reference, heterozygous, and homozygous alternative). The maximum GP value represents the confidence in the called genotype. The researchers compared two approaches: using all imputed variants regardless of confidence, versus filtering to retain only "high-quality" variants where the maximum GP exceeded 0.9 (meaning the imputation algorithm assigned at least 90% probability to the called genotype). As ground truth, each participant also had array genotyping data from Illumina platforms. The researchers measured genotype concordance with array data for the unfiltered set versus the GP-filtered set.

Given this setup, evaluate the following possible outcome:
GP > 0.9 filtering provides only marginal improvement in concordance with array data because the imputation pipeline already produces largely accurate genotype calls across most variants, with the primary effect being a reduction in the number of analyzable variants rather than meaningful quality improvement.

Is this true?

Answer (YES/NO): NO